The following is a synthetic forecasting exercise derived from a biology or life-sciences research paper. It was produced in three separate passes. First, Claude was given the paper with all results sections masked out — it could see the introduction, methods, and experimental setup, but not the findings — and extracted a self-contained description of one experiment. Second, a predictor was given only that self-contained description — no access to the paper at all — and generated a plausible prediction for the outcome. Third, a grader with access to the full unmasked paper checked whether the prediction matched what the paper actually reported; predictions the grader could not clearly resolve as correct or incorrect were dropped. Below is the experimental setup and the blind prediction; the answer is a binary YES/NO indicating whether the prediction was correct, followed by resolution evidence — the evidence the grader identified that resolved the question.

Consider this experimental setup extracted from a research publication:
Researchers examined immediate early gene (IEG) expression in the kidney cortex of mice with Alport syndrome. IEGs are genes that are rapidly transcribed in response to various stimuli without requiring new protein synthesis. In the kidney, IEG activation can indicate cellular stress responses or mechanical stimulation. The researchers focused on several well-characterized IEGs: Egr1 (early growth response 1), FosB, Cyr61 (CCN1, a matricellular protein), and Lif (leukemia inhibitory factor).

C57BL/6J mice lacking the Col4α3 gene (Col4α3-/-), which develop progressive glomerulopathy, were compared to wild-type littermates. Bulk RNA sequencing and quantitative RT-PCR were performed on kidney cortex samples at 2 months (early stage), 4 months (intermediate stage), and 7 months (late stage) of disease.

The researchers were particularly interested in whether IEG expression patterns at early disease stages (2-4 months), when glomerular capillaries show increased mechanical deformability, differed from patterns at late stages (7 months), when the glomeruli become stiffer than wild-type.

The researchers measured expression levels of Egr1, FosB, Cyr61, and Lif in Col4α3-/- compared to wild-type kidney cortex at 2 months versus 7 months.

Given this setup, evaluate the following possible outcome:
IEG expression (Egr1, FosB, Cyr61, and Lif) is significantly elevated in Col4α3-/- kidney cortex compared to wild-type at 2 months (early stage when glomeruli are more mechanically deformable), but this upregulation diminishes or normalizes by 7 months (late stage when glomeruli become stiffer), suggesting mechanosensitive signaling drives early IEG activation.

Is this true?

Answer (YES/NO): NO